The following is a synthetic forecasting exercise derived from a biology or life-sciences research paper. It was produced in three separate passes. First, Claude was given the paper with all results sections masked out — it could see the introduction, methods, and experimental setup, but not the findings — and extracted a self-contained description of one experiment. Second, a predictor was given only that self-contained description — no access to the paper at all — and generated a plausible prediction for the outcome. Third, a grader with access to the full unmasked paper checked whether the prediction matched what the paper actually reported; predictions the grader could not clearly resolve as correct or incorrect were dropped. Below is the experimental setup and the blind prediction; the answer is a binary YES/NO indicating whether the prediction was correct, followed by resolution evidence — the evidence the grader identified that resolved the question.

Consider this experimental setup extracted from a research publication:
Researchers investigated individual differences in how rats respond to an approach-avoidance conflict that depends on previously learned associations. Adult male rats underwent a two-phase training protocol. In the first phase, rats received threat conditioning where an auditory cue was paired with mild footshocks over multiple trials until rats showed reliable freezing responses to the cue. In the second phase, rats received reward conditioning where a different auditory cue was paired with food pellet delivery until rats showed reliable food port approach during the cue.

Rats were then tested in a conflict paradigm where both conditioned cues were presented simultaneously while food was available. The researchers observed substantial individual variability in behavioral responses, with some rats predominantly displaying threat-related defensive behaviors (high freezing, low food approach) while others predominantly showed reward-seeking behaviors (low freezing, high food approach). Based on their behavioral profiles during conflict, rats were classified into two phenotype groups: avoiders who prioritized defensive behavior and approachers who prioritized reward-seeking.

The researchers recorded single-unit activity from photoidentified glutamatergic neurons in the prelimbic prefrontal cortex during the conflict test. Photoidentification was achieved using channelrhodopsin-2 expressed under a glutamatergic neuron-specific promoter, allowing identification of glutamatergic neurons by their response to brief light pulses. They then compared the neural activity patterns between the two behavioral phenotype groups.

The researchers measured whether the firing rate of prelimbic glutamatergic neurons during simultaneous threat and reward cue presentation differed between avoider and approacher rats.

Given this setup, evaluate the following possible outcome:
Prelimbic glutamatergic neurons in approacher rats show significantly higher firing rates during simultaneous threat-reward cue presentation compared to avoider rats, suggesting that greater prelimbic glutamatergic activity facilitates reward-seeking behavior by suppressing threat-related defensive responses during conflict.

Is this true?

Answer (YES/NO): NO